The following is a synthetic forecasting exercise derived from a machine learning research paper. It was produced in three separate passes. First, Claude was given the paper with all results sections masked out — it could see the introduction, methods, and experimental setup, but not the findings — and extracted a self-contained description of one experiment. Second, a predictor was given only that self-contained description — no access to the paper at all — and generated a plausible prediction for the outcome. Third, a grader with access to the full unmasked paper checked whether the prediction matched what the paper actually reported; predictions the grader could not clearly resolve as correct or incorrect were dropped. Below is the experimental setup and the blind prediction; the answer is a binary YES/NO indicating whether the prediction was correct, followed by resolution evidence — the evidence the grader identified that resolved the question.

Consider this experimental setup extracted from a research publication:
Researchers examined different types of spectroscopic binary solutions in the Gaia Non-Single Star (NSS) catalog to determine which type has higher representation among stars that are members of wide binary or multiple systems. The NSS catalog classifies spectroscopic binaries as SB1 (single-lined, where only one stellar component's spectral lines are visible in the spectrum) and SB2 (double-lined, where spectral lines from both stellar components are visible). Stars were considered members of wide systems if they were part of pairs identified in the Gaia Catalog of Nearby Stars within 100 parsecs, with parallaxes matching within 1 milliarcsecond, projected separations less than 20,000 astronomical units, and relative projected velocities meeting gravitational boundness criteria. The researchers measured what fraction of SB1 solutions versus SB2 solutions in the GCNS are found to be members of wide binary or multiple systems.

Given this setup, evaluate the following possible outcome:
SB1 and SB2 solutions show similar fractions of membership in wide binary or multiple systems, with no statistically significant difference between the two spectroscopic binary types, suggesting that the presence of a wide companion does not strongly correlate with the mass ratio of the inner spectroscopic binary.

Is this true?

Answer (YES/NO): NO